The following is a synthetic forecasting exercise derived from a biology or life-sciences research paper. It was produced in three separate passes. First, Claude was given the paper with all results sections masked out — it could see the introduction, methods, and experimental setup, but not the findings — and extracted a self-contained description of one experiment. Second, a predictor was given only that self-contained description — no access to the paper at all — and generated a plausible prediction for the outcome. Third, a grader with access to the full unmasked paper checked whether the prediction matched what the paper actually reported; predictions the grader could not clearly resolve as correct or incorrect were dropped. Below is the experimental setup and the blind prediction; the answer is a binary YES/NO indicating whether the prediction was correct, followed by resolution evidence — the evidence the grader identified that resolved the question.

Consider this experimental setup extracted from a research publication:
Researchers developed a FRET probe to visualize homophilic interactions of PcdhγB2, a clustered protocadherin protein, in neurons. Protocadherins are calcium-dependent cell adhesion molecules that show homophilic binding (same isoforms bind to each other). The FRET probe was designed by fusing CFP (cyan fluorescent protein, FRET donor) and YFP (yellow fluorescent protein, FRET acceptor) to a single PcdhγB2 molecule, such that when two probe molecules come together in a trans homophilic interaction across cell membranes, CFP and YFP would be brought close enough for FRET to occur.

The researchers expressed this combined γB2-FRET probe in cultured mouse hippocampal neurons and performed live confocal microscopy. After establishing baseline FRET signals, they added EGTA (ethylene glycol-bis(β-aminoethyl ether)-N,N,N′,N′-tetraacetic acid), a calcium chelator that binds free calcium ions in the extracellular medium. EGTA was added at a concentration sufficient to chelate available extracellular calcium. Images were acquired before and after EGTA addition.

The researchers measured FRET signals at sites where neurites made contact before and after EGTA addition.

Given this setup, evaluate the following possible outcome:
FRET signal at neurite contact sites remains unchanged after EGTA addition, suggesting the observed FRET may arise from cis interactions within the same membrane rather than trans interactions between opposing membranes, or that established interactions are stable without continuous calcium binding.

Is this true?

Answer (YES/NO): NO